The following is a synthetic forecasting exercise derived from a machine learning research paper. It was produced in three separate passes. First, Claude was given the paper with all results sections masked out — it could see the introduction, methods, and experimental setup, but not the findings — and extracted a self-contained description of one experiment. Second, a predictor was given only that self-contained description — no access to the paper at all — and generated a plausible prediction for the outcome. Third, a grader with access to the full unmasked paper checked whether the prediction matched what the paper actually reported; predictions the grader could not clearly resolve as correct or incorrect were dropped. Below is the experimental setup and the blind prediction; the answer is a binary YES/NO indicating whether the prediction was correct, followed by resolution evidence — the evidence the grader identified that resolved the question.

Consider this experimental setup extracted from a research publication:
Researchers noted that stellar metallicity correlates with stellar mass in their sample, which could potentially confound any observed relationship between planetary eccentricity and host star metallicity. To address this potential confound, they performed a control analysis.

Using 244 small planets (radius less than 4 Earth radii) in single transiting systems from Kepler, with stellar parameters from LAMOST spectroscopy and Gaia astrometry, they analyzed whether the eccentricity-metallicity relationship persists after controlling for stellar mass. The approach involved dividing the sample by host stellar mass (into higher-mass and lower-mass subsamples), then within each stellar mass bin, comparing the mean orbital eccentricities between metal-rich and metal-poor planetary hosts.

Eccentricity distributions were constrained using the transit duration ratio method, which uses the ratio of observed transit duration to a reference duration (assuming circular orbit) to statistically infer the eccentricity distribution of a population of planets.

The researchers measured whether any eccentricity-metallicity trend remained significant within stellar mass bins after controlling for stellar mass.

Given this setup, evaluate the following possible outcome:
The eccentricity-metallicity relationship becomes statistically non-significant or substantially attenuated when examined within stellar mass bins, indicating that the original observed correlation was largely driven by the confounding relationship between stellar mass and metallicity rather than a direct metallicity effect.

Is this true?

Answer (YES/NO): NO